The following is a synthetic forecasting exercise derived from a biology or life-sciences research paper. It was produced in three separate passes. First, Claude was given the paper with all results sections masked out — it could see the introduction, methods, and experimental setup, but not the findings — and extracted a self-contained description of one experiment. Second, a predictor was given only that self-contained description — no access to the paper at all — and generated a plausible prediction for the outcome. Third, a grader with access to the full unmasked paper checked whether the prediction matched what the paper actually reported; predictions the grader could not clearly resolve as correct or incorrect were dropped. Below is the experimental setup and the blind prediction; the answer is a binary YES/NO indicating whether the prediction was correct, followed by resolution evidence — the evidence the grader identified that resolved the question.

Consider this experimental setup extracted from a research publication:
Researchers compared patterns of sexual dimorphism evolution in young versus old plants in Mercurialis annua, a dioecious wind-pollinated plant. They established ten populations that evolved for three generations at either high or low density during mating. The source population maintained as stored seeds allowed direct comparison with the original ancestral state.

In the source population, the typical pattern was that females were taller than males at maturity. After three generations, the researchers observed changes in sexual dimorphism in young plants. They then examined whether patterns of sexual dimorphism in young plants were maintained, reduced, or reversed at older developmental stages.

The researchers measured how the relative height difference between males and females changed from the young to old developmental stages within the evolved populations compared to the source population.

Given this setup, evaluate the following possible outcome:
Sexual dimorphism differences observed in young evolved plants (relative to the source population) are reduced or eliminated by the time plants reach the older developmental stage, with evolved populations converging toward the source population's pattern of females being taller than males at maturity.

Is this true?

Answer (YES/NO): YES